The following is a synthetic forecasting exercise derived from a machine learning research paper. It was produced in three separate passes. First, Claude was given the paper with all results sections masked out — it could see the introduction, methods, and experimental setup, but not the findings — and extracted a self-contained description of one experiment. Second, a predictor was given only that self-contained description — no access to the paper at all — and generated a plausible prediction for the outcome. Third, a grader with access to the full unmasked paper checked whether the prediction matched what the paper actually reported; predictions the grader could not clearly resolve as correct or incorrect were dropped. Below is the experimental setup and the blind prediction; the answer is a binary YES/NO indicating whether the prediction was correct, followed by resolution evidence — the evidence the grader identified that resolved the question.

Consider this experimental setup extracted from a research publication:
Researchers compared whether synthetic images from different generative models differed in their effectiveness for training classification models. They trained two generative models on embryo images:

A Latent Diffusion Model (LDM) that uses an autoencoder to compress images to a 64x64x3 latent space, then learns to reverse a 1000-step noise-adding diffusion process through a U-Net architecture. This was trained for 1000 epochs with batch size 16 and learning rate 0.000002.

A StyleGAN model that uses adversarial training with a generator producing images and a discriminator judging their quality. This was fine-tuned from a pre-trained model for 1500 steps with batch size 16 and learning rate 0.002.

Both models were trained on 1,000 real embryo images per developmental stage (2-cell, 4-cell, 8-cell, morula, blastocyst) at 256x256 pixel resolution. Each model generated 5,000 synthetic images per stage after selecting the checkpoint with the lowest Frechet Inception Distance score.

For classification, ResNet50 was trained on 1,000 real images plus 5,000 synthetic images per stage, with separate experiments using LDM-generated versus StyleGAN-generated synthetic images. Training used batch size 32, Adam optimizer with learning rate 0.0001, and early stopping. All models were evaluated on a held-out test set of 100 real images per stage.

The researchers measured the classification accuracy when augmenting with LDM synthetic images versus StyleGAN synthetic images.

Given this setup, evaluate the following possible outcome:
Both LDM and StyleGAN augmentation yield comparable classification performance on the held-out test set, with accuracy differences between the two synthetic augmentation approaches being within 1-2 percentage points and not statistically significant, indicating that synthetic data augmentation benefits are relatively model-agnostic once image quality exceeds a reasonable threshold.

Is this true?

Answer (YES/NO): NO